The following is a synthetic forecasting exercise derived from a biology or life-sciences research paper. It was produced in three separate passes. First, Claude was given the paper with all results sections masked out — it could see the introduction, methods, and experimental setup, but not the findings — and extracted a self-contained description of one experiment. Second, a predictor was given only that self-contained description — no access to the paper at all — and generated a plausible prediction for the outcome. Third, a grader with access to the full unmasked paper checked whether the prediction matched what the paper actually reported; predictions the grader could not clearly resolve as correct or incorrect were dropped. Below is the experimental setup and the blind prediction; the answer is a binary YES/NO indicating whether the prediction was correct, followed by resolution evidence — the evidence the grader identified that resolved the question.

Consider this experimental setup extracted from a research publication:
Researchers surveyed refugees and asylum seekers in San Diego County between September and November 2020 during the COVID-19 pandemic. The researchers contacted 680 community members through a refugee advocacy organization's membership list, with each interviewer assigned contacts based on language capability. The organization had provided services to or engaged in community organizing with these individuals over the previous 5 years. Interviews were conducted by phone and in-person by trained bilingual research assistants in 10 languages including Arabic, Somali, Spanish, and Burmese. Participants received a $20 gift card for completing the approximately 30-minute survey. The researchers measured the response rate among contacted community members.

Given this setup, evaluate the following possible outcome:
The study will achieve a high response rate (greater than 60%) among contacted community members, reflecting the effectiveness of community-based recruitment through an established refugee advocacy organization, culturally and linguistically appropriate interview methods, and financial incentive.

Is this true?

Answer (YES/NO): YES